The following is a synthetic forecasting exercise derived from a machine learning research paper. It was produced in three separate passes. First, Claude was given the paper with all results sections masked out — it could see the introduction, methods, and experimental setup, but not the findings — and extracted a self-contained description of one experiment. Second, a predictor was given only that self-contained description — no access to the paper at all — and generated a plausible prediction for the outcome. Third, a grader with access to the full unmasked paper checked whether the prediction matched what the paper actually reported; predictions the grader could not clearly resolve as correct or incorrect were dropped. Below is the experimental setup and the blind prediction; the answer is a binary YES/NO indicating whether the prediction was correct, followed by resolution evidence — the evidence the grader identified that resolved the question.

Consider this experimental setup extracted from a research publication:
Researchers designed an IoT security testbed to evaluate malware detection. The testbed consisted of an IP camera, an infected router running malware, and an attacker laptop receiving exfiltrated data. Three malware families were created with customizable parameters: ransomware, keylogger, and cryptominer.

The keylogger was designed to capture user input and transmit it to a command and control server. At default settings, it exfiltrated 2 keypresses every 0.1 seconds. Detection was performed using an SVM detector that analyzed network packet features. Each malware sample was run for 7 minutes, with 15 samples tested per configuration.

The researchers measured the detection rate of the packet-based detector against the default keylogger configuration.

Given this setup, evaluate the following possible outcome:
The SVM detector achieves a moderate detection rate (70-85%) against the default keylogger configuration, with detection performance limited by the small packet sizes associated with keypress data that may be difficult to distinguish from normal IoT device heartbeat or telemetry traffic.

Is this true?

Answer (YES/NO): NO